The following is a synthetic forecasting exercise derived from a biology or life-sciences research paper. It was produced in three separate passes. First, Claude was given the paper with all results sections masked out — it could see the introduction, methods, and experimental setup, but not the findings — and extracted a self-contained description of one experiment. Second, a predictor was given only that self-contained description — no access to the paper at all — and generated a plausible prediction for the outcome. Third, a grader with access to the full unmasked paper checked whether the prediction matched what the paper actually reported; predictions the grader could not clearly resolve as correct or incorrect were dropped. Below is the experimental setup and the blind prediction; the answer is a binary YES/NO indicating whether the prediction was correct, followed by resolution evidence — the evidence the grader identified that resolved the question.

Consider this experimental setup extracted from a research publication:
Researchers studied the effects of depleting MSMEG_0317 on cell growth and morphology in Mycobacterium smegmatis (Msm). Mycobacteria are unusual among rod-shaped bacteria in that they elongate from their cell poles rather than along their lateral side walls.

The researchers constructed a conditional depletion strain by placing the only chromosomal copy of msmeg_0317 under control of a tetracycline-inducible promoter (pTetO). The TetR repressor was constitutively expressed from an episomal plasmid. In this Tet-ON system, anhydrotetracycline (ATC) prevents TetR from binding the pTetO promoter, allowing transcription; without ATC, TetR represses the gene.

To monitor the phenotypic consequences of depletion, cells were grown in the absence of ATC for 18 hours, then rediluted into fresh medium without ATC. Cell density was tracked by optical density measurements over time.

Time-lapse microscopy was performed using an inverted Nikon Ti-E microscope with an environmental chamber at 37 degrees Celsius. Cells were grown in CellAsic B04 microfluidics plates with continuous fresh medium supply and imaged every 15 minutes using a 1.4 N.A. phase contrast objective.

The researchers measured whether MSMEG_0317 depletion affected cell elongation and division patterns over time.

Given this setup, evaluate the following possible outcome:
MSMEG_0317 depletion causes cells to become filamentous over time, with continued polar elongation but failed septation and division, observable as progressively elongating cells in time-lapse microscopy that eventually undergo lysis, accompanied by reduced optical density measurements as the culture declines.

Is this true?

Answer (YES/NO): NO